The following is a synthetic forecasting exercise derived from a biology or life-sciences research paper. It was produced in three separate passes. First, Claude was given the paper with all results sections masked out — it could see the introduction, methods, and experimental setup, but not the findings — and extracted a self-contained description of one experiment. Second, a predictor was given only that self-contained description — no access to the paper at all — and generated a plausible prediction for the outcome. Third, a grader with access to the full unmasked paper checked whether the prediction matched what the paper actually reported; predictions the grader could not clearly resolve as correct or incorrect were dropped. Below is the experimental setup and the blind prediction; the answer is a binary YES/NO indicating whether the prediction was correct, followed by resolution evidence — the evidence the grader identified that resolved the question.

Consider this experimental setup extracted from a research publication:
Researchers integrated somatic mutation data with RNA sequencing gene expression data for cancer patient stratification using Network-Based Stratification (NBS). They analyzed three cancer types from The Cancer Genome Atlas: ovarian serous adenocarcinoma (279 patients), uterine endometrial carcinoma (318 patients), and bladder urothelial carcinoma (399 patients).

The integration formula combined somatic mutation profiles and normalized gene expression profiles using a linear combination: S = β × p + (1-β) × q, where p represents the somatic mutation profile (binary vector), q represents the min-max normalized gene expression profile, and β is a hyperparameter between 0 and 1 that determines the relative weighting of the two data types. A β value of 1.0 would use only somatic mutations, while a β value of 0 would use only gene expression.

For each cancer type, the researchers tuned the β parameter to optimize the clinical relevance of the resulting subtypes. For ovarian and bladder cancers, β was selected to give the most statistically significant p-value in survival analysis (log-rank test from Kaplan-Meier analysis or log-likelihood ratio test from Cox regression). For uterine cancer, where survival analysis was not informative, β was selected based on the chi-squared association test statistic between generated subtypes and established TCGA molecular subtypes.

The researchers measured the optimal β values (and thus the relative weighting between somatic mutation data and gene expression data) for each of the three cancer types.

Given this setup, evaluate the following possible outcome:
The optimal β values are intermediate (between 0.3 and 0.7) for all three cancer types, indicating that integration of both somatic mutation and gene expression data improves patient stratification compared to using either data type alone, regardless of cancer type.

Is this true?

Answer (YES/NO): NO